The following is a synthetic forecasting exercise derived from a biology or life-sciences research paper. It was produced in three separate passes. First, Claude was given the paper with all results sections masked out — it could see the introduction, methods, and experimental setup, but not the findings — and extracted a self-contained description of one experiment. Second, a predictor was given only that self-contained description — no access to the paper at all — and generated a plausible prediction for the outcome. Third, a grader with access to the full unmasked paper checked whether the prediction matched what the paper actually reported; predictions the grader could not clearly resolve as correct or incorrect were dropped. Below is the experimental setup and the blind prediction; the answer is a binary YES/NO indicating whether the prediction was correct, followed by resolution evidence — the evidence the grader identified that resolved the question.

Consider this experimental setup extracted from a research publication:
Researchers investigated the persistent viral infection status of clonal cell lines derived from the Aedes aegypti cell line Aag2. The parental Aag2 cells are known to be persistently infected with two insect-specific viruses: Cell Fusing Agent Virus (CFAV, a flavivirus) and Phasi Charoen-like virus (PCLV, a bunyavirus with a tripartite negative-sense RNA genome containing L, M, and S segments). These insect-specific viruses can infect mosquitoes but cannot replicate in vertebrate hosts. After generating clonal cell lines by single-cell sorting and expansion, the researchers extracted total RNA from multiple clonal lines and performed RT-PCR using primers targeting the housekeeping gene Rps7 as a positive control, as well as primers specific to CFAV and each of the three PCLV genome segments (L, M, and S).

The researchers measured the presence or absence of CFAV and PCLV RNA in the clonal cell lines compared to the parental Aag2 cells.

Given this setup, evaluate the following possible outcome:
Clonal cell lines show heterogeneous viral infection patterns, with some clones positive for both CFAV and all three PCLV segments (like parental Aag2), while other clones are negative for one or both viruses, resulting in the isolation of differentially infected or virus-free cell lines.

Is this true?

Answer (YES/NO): NO